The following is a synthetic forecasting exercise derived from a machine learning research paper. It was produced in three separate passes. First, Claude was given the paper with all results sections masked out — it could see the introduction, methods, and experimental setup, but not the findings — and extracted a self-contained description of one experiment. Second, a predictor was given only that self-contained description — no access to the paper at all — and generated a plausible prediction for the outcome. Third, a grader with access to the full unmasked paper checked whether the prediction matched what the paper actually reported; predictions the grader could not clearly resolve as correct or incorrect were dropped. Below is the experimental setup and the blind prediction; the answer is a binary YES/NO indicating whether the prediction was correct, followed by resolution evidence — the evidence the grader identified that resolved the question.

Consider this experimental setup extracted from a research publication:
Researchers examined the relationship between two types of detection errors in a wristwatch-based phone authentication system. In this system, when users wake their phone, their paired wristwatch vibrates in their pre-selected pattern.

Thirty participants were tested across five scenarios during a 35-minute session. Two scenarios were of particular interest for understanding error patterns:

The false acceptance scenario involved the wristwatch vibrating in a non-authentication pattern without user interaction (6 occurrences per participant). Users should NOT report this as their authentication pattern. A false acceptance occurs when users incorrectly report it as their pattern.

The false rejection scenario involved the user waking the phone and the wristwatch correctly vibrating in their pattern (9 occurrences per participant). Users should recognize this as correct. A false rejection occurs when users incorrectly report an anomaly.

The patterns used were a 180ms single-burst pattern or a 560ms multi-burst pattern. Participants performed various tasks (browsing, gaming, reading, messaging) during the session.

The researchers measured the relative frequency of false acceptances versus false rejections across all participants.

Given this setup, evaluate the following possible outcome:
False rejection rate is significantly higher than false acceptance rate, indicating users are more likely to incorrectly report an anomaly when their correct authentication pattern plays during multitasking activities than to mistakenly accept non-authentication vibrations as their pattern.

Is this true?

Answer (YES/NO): NO